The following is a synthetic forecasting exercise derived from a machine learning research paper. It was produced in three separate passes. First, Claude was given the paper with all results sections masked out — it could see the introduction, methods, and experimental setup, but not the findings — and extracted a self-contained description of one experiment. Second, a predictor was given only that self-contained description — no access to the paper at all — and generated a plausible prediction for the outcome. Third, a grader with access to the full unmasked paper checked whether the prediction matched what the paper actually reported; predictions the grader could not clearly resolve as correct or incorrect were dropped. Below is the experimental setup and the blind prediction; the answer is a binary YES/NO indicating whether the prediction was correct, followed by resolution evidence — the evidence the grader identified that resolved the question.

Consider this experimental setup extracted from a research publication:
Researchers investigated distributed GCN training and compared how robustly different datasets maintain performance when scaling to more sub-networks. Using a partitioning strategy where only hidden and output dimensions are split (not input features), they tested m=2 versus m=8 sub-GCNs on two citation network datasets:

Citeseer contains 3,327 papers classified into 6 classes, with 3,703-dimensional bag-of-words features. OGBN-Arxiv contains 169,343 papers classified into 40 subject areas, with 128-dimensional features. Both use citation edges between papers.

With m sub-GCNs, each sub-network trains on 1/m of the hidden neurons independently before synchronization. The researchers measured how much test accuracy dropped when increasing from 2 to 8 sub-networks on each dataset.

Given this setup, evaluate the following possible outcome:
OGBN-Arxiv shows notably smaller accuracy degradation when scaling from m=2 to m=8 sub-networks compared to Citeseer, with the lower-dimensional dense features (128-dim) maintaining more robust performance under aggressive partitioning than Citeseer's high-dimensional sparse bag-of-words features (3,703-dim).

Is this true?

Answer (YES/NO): NO